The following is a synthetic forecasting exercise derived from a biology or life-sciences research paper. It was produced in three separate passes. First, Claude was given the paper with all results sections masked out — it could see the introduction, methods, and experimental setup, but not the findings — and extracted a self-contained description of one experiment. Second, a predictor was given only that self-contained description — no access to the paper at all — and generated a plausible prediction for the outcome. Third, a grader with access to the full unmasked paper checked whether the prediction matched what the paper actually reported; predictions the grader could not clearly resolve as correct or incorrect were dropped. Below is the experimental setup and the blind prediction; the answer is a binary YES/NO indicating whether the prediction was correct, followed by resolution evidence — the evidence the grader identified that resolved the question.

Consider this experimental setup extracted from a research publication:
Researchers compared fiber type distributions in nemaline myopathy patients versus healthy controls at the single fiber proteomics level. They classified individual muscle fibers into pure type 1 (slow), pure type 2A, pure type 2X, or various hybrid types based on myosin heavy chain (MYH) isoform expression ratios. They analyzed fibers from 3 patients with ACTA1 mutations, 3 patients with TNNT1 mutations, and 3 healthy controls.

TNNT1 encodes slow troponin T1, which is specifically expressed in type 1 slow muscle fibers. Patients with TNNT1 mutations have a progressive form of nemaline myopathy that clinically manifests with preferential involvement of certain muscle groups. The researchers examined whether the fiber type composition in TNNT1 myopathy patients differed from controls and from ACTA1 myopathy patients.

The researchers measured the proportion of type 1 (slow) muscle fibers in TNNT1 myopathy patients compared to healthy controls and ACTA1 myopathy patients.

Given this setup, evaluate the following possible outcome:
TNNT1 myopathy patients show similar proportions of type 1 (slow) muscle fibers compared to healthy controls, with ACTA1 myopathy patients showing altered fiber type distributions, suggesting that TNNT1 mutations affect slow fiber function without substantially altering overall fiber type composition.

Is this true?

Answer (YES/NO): NO